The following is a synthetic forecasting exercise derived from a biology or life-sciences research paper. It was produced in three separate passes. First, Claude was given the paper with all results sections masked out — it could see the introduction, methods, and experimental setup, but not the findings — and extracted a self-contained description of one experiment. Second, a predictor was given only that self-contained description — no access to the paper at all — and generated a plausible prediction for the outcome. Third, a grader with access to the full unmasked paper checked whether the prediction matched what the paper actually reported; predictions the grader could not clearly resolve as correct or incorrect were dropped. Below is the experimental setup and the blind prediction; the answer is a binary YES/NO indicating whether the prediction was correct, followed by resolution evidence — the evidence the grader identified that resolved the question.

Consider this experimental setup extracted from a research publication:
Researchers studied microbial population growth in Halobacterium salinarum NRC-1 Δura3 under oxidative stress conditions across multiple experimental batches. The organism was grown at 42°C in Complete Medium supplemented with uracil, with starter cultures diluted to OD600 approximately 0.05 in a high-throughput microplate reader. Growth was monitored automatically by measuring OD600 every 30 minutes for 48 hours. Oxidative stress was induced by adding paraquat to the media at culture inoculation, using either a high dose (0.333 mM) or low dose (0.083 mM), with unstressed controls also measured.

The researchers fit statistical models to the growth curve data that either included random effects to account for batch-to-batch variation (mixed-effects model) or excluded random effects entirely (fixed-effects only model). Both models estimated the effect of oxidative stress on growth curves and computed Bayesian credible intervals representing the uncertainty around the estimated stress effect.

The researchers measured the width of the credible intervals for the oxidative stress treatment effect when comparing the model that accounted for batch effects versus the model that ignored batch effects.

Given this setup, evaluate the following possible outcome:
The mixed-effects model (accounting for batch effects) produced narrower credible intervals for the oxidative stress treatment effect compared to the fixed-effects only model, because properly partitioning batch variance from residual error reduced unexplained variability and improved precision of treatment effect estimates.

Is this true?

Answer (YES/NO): NO